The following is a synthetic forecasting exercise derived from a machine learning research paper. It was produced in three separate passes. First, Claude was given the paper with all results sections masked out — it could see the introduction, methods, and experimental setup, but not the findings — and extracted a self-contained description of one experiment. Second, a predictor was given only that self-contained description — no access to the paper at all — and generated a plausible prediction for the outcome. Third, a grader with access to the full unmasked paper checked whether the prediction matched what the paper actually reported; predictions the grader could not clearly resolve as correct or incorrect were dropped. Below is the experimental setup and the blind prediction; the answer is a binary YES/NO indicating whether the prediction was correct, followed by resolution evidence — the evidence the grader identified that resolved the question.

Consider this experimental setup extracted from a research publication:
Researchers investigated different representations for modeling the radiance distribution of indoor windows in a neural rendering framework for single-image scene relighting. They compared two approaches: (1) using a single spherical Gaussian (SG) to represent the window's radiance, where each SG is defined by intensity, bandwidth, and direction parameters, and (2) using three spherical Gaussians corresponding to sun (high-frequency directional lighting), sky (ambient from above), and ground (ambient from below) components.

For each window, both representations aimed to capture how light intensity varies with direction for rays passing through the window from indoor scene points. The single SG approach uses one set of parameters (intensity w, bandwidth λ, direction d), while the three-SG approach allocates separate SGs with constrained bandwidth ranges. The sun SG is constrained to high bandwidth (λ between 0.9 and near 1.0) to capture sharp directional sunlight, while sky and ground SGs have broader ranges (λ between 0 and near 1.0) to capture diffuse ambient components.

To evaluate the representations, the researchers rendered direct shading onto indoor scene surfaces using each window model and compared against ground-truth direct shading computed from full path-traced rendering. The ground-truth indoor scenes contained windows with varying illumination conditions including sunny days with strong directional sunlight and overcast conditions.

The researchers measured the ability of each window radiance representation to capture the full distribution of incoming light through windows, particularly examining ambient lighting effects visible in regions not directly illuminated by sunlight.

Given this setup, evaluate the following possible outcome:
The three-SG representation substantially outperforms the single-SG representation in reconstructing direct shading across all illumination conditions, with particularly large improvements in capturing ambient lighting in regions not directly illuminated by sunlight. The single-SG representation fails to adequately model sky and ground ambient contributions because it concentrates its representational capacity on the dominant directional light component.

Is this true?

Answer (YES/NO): NO